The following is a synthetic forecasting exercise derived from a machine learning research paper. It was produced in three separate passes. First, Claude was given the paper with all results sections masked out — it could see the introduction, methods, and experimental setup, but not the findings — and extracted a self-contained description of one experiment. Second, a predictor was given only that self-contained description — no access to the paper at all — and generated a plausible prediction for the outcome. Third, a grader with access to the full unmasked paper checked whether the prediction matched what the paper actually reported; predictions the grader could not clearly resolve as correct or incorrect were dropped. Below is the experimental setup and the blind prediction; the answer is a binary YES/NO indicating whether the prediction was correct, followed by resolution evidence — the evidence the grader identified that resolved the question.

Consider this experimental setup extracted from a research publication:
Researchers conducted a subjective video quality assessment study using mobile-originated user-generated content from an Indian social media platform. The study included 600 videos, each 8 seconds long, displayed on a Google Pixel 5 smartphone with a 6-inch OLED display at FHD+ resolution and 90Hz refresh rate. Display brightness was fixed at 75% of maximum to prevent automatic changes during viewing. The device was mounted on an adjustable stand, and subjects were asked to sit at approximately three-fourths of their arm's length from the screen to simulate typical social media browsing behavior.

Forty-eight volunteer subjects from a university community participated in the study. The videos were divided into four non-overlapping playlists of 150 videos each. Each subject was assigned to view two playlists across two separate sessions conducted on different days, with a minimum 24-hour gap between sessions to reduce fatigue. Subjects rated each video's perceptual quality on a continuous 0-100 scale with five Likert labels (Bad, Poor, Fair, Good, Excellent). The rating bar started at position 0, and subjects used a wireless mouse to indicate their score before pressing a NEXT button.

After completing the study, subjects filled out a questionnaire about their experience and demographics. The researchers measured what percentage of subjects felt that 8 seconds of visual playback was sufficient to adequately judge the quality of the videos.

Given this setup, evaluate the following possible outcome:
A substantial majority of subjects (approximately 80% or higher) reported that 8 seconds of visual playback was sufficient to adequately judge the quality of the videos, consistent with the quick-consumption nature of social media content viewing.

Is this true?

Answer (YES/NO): YES